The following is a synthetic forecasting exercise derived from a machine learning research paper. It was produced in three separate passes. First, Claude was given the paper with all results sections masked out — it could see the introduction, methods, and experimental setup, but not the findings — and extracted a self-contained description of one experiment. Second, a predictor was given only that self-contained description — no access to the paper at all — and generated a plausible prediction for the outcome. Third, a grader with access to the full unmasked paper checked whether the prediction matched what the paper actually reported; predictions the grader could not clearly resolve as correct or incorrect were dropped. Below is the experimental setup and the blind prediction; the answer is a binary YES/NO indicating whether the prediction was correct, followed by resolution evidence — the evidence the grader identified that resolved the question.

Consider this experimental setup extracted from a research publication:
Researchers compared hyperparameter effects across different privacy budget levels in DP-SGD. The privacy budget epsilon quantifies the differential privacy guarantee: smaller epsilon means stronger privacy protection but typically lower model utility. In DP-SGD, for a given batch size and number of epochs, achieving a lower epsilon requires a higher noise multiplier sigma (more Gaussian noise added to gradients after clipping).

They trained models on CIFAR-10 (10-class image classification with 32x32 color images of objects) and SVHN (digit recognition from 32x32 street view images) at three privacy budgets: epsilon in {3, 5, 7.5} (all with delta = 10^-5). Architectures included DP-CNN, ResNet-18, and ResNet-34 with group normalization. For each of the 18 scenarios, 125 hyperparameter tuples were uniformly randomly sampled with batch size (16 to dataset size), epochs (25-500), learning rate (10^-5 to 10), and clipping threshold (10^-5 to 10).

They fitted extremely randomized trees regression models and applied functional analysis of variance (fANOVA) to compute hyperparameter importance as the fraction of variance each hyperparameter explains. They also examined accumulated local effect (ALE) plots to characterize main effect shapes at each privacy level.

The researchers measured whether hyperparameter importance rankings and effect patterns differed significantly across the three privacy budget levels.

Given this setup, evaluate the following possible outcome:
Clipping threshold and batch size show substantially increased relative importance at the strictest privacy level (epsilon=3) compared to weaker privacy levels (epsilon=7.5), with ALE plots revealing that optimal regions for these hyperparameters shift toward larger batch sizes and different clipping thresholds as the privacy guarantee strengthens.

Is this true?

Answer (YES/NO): NO